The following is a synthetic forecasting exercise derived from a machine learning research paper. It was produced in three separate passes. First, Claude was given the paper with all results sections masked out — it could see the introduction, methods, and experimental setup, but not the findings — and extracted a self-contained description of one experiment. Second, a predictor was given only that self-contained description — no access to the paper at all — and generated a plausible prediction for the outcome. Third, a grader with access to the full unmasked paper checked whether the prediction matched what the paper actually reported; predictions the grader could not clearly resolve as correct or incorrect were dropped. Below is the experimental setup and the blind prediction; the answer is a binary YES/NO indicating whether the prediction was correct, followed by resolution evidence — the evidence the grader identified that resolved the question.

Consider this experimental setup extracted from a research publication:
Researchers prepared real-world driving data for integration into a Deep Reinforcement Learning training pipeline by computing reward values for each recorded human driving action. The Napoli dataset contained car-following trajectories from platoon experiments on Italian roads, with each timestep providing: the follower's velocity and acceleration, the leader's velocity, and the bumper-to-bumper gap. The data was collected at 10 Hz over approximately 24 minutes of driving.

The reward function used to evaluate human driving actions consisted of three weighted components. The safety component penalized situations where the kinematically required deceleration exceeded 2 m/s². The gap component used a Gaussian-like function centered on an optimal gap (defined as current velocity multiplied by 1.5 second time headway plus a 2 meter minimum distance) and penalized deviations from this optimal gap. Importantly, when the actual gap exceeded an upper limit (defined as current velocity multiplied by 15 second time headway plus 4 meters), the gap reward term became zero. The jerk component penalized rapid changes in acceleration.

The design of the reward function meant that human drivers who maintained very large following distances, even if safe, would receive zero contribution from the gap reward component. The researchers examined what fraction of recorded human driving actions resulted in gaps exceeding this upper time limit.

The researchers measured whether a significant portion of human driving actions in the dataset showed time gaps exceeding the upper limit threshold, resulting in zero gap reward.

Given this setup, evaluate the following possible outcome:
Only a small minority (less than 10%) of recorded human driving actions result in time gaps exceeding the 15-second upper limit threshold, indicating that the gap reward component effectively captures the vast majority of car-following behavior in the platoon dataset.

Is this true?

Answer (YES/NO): NO